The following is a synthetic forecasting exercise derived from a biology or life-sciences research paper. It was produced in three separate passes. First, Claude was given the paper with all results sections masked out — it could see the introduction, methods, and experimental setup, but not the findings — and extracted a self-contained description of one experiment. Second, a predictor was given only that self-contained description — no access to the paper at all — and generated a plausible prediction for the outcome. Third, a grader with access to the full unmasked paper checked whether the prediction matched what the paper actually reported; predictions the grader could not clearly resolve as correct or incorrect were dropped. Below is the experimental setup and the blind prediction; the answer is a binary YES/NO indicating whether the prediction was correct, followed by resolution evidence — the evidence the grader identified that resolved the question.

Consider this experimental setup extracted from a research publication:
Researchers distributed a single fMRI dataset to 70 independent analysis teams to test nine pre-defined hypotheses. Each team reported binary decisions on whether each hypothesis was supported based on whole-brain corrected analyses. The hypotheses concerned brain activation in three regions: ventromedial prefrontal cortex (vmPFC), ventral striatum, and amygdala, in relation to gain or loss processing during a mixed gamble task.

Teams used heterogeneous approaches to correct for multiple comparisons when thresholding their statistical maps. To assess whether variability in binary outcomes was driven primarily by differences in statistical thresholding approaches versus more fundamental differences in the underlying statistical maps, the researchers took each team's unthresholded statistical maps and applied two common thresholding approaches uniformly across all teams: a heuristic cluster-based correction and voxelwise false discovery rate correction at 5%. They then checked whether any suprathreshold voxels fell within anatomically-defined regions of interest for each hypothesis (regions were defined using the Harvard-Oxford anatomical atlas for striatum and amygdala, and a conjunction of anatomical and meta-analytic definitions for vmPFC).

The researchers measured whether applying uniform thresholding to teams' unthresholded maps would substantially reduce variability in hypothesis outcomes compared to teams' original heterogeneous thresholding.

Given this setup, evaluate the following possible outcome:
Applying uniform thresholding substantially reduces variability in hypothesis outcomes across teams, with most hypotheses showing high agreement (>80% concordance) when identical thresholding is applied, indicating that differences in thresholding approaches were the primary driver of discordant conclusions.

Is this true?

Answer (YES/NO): NO